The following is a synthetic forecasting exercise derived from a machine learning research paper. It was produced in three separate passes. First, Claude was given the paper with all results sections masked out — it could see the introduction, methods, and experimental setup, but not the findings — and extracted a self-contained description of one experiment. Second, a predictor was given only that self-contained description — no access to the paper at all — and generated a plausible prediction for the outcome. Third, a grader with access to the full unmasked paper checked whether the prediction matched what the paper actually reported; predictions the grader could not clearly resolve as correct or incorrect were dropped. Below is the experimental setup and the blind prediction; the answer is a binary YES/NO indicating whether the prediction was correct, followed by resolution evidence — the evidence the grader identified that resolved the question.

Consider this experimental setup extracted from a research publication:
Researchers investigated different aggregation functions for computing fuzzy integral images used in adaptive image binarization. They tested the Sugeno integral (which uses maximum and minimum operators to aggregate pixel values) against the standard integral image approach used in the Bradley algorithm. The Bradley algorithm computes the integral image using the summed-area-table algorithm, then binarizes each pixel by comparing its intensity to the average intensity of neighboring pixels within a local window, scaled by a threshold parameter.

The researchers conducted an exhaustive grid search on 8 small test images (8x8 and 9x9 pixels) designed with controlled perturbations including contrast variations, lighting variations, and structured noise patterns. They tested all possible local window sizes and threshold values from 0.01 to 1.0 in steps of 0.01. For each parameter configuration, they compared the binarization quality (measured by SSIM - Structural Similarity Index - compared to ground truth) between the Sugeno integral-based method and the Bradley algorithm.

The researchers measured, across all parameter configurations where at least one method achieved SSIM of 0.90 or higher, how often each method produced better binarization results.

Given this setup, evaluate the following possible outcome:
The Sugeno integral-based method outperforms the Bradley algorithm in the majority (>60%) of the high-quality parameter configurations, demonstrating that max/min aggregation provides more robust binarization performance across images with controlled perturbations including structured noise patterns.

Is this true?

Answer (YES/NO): NO